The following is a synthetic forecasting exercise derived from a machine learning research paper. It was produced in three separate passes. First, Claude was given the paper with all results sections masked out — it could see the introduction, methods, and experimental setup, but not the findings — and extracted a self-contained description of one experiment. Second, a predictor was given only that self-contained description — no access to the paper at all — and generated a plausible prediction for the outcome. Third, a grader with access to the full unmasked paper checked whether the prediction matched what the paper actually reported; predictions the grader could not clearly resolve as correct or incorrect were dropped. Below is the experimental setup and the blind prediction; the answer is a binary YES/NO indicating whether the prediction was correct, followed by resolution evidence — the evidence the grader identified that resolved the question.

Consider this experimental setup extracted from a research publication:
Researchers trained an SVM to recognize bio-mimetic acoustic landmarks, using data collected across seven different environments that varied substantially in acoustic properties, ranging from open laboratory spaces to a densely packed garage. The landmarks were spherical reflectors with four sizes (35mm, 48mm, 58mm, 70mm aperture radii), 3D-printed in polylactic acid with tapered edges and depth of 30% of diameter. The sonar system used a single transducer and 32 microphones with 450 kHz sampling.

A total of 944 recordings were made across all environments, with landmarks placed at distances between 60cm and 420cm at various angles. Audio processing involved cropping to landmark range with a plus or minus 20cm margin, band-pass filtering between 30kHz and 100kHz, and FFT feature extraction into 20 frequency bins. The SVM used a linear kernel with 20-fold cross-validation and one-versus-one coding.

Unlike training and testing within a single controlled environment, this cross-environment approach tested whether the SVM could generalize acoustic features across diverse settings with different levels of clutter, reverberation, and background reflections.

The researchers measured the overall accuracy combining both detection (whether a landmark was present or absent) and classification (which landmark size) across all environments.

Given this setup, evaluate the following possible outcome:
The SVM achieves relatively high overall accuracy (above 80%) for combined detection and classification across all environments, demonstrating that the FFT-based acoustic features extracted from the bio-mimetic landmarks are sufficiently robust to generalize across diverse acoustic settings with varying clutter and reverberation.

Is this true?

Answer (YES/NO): NO